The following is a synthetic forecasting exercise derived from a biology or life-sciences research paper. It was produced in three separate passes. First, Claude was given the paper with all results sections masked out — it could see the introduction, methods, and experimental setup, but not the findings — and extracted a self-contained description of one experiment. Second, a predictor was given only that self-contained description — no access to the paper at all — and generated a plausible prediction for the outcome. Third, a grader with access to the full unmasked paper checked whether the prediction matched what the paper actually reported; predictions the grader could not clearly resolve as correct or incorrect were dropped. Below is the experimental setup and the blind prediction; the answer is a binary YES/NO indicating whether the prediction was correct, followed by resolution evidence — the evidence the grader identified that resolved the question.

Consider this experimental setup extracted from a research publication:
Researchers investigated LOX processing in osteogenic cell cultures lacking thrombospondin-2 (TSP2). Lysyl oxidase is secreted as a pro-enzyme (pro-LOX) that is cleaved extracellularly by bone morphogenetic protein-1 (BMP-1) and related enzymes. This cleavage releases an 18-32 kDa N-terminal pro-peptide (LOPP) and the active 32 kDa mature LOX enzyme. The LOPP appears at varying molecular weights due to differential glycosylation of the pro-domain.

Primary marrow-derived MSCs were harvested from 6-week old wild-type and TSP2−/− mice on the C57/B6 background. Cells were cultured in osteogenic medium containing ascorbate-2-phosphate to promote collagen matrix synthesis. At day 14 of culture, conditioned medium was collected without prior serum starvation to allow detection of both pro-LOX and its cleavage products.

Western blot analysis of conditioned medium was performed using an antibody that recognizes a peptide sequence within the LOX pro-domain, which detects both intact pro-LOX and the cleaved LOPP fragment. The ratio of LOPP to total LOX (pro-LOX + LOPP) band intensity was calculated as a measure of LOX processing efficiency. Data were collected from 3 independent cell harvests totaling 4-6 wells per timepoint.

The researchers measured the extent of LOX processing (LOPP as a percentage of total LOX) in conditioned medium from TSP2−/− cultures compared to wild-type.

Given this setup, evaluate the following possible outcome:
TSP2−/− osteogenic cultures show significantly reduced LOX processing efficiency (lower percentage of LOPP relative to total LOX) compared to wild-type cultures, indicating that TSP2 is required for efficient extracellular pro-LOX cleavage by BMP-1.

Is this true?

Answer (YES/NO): NO